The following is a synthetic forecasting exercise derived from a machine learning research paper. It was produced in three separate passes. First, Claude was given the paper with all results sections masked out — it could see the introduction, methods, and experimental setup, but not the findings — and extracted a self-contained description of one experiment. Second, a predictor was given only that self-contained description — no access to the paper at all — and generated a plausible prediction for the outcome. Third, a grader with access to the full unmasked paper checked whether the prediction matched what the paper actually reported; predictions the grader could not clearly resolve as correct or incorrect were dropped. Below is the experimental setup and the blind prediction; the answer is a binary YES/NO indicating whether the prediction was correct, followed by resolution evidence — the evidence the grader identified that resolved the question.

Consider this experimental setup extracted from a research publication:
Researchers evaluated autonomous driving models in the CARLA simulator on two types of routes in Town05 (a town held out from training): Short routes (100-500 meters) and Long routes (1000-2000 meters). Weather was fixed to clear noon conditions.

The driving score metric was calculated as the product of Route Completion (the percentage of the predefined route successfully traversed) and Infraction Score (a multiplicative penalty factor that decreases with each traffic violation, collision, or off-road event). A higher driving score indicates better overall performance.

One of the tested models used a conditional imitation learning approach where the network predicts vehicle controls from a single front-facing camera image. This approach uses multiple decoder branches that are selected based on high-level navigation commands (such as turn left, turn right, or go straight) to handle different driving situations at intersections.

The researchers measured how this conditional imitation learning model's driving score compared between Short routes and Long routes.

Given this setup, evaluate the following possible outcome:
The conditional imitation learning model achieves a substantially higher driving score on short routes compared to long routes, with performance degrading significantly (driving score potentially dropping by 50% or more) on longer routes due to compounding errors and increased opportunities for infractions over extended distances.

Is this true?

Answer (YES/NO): YES